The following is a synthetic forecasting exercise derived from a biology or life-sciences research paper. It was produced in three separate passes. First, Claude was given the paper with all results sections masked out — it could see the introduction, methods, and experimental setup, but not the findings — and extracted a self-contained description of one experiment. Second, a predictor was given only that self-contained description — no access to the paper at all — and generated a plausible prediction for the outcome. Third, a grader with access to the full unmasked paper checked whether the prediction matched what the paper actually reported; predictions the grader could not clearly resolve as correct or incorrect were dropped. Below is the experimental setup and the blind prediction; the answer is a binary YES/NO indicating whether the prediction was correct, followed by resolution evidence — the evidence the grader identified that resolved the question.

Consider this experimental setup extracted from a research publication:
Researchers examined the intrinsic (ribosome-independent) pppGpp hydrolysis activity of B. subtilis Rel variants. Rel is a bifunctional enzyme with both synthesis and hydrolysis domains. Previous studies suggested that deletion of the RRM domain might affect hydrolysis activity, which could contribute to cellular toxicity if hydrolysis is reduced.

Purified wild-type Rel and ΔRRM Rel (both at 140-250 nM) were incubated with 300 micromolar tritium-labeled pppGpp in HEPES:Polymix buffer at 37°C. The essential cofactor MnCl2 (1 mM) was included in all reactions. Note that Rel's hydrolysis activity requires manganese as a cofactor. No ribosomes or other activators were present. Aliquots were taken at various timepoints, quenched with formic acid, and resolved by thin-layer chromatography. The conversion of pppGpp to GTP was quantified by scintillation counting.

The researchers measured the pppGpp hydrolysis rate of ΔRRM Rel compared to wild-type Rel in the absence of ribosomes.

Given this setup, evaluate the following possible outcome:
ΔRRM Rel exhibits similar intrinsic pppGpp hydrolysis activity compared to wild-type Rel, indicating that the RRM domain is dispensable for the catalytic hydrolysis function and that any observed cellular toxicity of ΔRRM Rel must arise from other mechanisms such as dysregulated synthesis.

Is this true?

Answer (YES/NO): NO